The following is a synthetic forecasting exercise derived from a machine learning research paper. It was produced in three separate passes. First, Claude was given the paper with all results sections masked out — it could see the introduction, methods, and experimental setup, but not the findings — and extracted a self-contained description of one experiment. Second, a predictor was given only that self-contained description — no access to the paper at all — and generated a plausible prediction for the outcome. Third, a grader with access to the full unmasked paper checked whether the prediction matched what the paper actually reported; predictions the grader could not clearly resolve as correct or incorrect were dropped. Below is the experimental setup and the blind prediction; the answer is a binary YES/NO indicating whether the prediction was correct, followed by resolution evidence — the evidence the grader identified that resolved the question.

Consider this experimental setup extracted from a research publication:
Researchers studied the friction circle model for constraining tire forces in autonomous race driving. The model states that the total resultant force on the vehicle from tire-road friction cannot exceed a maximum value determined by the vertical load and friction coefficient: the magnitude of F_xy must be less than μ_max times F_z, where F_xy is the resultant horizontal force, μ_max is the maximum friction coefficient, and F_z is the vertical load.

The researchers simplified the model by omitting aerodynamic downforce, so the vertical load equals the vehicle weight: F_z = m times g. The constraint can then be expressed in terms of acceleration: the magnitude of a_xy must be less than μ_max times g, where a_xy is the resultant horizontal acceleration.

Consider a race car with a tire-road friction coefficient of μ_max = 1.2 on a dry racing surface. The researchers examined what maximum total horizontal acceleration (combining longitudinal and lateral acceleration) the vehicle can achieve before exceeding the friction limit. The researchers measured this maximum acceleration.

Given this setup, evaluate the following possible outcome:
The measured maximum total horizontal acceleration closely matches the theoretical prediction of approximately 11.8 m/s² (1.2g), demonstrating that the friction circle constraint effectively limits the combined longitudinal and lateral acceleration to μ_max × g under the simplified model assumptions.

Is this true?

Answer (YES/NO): NO